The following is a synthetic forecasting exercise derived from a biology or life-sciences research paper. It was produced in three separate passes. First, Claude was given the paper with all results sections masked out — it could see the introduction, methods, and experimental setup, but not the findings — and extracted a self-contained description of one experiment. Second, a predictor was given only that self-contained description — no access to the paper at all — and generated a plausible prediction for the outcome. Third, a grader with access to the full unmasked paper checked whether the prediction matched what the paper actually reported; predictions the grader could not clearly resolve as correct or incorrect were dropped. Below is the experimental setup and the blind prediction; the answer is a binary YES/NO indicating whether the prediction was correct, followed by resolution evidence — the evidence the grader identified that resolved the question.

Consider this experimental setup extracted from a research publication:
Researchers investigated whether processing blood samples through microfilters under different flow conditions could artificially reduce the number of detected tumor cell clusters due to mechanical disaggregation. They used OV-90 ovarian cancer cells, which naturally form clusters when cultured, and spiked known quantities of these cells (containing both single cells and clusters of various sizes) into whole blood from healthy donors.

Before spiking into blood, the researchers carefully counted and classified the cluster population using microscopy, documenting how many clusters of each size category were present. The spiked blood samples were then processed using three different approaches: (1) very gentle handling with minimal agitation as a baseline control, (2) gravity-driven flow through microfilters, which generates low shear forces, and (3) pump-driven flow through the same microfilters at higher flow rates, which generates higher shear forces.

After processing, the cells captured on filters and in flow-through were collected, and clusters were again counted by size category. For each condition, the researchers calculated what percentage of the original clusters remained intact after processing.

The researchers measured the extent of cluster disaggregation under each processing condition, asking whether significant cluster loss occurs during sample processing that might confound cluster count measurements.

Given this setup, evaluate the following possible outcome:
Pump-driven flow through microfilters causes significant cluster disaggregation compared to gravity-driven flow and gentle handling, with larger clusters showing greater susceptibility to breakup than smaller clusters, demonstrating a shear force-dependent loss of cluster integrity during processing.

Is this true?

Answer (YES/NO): YES